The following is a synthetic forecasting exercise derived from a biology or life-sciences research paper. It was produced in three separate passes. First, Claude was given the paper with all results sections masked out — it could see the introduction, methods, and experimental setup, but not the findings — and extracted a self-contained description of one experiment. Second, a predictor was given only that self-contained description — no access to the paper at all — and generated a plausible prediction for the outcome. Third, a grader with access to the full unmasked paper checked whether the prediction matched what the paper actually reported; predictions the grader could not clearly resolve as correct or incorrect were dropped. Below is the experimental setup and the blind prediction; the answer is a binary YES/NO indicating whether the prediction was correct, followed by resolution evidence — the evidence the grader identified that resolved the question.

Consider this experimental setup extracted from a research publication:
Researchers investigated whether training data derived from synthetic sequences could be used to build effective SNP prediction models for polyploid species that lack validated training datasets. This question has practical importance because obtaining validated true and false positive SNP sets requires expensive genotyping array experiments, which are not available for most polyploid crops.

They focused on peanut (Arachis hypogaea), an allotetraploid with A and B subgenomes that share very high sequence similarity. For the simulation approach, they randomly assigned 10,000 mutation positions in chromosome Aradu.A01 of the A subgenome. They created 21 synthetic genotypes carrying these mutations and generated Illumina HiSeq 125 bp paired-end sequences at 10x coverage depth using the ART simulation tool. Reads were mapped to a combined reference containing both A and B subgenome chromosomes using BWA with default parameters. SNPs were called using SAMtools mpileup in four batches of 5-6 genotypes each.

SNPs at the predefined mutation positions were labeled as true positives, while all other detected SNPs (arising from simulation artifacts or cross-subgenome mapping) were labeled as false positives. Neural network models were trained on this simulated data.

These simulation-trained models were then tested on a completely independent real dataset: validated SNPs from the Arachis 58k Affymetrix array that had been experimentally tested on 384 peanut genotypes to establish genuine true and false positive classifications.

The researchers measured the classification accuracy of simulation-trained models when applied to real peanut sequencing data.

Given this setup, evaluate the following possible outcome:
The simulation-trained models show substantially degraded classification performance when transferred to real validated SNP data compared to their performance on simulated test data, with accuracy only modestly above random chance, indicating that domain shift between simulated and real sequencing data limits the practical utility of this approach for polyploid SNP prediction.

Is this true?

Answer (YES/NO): NO